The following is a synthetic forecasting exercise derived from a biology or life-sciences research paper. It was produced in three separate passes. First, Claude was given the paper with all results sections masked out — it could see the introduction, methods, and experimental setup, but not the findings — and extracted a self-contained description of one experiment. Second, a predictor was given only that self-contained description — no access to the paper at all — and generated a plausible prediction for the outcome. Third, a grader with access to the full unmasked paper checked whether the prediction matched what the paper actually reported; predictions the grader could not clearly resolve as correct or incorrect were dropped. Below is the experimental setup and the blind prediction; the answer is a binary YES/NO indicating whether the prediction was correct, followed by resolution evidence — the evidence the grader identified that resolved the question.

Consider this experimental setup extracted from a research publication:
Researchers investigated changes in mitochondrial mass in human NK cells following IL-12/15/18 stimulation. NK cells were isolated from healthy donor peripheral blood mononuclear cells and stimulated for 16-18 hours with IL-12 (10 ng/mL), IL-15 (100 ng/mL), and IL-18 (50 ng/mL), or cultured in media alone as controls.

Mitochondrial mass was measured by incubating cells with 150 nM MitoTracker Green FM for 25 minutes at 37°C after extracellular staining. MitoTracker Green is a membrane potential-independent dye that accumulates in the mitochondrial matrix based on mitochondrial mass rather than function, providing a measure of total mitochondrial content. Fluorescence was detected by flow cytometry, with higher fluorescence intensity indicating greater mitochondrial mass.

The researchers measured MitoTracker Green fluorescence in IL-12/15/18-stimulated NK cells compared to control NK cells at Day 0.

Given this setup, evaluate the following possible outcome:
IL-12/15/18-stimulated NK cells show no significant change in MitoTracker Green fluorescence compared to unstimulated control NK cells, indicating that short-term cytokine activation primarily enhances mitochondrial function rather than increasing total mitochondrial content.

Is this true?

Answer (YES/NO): YES